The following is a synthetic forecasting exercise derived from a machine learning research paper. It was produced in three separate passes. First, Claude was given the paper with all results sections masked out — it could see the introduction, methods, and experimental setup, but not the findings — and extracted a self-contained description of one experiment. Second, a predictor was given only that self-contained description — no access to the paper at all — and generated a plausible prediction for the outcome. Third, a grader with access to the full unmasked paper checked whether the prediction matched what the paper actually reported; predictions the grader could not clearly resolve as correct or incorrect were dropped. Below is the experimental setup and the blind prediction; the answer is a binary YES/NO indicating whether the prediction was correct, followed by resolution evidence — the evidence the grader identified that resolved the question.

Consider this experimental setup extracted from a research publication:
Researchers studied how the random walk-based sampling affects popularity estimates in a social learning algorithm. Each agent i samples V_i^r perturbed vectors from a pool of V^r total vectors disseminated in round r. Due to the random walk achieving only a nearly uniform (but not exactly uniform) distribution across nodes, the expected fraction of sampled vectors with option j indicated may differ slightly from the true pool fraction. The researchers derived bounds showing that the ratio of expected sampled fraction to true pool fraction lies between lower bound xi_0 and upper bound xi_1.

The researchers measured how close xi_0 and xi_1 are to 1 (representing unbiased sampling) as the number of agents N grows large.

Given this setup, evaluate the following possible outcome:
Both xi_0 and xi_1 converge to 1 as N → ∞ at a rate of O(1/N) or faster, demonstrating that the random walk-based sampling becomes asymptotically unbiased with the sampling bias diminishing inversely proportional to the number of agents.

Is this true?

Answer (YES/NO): NO